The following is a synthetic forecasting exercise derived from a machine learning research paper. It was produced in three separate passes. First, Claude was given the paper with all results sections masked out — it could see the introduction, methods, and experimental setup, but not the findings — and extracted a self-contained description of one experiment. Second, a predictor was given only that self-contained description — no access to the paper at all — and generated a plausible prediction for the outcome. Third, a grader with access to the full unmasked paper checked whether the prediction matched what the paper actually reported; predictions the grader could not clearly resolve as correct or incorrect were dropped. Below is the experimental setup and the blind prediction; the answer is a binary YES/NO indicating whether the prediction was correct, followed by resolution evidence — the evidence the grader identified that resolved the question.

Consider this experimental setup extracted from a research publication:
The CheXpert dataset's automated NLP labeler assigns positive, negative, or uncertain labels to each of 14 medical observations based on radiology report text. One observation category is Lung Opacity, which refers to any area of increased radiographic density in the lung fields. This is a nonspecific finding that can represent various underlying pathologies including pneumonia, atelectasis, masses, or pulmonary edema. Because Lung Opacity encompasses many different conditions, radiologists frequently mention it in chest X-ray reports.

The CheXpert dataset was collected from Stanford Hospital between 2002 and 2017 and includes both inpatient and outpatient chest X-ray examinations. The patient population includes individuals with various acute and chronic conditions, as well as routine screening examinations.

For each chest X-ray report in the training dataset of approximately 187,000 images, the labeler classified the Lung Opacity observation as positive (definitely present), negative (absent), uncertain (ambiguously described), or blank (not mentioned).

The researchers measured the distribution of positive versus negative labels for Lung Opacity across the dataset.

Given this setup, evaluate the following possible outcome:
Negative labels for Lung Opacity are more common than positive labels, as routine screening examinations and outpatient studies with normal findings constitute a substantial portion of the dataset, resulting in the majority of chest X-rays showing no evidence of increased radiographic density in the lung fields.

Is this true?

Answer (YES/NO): NO